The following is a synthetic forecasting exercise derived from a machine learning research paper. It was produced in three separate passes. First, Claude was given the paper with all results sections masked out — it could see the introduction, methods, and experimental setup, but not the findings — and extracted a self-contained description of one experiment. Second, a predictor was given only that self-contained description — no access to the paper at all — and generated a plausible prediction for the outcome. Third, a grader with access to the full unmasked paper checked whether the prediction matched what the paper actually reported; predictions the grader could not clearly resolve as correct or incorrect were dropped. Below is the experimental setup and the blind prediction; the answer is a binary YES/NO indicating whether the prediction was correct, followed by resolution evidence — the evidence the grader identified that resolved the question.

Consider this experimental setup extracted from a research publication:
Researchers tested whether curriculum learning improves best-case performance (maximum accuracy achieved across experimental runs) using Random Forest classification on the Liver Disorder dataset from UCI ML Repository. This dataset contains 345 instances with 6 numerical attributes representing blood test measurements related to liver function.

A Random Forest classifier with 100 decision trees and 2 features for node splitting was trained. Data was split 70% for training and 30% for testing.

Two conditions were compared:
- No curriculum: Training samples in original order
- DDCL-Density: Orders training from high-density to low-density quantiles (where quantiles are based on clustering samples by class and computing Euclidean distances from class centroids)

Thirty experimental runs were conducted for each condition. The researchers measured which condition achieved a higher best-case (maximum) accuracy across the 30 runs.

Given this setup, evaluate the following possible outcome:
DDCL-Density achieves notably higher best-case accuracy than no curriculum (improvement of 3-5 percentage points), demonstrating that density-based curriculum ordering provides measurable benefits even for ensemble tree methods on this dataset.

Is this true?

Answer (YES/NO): NO